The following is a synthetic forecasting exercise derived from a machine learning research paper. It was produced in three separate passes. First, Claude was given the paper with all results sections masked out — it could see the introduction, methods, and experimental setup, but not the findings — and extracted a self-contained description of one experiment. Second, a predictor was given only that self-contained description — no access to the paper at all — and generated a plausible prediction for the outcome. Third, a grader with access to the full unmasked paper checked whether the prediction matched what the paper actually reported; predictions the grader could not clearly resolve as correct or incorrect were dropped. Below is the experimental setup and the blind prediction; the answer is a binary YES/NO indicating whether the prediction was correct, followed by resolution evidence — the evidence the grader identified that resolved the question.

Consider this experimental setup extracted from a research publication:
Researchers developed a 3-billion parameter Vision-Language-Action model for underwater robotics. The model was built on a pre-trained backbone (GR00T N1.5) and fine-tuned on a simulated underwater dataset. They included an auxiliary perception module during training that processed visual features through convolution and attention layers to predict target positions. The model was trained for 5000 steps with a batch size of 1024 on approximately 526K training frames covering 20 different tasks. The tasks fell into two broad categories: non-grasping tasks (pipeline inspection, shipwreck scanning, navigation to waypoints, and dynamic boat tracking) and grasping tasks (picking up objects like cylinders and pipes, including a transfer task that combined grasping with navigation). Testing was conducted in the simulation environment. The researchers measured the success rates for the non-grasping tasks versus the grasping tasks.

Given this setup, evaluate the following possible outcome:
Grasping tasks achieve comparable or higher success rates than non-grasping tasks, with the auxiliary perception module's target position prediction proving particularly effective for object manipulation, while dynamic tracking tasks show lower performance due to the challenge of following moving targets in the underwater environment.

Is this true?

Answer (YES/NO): NO